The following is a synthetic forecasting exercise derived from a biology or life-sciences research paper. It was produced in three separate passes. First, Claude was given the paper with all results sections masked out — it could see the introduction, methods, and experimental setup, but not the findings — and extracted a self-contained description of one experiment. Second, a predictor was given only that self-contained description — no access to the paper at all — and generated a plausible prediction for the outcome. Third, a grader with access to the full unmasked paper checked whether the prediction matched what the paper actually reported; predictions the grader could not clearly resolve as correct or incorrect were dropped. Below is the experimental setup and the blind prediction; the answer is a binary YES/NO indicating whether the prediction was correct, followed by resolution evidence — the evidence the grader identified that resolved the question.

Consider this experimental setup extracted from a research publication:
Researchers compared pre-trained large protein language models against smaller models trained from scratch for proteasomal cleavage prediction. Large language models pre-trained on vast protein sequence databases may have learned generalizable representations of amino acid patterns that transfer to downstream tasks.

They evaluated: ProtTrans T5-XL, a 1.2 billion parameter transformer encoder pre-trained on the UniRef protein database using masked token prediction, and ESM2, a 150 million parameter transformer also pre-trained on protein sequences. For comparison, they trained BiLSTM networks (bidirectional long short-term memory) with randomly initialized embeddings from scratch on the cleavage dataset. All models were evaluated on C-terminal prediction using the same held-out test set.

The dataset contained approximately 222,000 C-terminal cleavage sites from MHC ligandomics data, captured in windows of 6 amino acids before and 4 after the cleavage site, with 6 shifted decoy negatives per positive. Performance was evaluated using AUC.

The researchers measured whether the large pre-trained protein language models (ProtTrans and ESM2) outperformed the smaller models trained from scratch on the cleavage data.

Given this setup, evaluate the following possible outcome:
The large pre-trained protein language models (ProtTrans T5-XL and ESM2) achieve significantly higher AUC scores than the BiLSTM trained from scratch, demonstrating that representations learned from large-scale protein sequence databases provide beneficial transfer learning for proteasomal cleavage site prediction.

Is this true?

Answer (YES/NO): NO